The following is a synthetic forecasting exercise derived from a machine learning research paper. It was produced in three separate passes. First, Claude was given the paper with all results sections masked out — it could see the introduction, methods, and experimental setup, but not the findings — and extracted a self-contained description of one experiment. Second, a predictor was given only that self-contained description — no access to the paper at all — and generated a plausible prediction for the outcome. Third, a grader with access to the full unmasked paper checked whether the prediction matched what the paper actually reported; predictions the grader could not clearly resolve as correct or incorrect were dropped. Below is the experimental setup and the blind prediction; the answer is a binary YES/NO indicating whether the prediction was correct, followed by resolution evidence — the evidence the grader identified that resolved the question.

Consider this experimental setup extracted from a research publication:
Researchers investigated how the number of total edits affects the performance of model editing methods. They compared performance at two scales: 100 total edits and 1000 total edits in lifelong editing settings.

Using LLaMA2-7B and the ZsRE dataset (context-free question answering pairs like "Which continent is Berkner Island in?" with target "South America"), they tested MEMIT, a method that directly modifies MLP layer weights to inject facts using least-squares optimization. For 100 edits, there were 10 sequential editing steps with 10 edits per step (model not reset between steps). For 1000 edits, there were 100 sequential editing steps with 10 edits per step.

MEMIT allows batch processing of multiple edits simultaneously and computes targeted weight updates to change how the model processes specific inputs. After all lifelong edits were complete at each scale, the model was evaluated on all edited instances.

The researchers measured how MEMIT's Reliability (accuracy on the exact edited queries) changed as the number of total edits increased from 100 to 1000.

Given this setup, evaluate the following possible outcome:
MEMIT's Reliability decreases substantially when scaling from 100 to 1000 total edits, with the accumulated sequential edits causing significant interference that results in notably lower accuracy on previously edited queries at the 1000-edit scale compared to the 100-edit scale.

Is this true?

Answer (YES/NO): NO